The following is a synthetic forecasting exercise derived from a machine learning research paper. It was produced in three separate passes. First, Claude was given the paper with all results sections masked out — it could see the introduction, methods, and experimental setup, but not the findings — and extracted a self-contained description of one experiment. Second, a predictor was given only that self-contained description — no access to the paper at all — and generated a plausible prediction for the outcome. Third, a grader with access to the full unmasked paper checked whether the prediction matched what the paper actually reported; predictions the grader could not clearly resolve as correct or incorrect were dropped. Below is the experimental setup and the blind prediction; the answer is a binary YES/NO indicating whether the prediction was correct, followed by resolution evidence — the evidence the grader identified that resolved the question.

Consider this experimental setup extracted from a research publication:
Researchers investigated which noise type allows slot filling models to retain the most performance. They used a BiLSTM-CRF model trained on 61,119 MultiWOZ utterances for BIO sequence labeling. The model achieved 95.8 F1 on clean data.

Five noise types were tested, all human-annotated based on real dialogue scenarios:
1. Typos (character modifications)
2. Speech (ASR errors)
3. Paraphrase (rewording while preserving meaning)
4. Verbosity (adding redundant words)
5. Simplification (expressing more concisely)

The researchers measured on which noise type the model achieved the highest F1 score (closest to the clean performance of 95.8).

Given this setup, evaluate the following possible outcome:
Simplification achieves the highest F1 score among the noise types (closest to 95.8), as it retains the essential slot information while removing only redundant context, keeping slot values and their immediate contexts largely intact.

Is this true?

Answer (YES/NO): NO